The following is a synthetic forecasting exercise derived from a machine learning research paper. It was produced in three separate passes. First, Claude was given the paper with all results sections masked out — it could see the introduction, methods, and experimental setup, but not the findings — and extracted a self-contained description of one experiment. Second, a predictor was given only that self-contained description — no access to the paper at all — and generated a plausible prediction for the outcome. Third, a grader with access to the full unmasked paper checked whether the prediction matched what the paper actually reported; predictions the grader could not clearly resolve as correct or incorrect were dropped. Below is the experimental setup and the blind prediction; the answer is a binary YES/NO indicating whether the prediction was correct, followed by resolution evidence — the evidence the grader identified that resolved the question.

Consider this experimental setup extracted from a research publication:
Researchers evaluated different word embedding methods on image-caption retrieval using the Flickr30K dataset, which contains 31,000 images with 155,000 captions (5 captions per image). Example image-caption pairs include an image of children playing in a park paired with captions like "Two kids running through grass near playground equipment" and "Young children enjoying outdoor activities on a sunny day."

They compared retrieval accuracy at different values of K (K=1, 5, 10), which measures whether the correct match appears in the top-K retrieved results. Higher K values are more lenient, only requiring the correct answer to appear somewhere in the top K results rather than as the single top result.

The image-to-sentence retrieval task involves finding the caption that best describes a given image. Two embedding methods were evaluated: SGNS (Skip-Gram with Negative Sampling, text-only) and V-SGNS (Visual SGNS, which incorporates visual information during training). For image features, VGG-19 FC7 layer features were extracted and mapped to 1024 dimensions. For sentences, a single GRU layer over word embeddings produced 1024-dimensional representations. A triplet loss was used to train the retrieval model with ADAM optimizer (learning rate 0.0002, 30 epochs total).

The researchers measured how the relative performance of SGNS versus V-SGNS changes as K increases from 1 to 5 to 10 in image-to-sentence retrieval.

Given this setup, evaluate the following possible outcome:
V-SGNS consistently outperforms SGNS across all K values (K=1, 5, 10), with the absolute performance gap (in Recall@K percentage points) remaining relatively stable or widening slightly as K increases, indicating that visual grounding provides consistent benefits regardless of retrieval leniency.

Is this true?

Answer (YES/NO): NO